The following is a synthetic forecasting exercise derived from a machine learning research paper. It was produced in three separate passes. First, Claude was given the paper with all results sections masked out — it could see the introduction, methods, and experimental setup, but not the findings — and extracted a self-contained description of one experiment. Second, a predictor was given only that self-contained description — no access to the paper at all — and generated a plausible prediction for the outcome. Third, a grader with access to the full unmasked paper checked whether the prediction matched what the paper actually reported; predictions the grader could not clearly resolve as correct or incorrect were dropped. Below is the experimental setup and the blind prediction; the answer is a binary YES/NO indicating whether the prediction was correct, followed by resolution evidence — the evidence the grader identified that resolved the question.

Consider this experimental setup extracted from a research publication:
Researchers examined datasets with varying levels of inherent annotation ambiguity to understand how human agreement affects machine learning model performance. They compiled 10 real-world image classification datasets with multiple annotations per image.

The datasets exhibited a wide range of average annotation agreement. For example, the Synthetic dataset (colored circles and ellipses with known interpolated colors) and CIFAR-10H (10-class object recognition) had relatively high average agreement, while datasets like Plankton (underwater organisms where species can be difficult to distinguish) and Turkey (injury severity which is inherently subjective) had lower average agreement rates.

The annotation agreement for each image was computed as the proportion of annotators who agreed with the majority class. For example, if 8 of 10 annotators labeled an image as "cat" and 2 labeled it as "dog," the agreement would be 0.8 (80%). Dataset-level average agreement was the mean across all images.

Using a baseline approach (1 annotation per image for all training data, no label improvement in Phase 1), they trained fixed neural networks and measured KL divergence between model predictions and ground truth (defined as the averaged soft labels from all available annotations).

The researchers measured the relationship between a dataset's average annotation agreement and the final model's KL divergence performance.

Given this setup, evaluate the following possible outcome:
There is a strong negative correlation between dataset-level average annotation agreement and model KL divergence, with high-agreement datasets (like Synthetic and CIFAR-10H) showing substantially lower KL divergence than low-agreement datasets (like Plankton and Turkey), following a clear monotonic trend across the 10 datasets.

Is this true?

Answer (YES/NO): NO